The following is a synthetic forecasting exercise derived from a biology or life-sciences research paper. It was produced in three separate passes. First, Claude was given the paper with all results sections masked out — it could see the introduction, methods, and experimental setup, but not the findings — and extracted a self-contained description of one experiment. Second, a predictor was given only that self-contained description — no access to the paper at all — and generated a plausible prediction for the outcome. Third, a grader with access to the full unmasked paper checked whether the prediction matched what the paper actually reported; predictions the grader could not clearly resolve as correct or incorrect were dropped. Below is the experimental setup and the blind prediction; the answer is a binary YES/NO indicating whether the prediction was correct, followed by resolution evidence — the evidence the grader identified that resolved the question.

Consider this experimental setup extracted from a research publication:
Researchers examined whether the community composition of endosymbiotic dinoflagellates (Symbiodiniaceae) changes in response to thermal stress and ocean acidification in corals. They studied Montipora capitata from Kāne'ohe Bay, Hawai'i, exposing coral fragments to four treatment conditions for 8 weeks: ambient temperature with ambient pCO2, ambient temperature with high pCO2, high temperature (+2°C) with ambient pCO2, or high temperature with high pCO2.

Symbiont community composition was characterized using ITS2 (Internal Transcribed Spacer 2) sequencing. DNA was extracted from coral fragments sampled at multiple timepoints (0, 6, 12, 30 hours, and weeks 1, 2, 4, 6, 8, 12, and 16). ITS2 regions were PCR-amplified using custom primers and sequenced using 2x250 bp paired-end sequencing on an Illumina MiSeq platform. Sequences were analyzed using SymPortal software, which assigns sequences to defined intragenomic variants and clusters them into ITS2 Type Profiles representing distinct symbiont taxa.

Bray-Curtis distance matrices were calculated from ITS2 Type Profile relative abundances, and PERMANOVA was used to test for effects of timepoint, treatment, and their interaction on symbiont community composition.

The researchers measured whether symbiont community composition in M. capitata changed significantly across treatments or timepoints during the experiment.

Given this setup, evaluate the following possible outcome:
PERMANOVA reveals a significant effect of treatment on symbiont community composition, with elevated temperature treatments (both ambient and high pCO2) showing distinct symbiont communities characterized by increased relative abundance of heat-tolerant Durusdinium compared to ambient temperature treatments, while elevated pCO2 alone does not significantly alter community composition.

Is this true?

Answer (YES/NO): NO